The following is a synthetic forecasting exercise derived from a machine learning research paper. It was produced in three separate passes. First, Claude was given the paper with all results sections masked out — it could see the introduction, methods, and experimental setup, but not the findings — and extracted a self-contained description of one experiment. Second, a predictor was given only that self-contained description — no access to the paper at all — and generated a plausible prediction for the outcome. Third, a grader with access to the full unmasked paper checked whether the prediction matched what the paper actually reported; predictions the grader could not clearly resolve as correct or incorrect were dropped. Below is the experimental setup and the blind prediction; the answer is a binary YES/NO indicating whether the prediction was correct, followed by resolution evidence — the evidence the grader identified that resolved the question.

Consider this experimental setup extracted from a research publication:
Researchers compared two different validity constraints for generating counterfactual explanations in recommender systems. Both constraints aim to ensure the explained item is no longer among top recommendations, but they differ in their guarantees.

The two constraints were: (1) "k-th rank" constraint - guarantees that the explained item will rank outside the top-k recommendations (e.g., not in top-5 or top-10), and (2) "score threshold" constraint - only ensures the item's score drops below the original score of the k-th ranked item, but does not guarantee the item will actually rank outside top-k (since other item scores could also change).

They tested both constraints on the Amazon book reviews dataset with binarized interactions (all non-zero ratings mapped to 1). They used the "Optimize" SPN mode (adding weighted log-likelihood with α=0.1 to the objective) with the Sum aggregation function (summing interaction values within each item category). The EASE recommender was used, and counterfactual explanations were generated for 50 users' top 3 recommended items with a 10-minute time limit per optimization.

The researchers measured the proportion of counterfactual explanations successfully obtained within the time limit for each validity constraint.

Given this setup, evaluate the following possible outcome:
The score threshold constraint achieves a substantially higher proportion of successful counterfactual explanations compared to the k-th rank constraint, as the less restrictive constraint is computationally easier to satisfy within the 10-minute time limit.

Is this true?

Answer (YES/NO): NO